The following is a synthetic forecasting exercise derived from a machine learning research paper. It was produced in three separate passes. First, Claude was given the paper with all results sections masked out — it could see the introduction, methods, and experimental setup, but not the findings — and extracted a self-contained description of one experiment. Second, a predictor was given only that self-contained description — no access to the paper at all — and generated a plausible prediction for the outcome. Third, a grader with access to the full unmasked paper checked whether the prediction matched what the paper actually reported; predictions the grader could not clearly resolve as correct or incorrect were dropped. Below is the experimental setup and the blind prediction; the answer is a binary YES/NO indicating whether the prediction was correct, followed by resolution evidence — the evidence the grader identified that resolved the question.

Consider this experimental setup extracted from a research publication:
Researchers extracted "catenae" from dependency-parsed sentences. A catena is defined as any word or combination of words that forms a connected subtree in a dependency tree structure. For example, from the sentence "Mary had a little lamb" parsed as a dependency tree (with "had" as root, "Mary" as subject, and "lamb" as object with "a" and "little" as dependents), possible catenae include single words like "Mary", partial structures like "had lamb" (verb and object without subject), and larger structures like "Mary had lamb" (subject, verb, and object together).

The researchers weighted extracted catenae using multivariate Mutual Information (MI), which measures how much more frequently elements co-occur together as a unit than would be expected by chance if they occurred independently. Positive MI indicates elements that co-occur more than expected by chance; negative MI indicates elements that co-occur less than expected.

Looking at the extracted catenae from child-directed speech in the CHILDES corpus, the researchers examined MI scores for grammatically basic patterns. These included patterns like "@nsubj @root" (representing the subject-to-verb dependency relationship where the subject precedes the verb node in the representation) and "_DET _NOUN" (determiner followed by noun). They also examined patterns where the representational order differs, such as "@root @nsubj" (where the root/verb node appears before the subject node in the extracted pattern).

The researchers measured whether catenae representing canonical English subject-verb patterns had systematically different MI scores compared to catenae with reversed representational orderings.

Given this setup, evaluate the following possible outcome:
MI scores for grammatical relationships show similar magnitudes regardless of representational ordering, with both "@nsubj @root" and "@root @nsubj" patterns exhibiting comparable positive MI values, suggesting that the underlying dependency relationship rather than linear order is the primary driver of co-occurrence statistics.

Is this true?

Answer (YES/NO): NO